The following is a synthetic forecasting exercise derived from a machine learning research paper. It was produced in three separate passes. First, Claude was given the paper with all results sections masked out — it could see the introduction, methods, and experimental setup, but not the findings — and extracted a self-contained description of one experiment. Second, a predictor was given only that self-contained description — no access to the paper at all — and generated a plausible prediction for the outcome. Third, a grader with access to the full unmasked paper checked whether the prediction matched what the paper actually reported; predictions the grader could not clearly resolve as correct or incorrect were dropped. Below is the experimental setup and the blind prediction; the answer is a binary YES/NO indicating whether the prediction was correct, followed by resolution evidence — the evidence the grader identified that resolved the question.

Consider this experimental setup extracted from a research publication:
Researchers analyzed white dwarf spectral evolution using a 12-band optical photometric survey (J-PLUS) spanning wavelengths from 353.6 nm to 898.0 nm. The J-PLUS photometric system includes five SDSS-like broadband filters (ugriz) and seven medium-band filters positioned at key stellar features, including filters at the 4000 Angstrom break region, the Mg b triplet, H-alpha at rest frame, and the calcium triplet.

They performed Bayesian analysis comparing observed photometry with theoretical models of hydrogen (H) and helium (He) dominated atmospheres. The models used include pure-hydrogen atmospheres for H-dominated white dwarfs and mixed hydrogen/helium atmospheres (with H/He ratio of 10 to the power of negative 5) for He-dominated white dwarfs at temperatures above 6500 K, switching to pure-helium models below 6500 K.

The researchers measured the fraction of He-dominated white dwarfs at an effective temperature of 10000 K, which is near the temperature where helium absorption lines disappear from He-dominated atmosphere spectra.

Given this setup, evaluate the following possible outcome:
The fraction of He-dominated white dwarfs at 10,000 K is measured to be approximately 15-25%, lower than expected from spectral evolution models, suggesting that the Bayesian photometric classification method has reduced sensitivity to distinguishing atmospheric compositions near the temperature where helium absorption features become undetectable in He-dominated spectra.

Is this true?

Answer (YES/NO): NO